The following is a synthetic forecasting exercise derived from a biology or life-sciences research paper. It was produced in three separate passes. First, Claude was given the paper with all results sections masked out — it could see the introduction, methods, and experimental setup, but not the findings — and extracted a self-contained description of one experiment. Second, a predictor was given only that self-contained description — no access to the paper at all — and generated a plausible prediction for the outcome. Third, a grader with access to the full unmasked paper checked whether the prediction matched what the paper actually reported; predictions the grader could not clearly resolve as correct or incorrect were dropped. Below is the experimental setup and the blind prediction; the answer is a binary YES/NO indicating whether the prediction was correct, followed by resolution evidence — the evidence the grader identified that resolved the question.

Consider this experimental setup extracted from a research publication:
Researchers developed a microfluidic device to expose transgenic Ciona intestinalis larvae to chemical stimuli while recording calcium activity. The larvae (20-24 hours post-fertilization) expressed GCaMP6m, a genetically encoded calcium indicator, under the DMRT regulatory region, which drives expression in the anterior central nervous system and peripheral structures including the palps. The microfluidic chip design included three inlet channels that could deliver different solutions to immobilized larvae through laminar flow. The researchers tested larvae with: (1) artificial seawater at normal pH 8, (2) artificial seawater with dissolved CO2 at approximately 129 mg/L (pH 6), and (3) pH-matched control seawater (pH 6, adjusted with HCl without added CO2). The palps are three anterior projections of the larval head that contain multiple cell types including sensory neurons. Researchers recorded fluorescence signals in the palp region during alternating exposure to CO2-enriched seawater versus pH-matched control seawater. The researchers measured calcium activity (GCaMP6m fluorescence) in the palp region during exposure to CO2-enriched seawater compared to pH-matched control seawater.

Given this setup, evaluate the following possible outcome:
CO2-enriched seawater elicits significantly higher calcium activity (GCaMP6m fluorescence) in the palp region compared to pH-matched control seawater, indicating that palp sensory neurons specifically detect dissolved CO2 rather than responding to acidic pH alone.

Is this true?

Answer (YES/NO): NO